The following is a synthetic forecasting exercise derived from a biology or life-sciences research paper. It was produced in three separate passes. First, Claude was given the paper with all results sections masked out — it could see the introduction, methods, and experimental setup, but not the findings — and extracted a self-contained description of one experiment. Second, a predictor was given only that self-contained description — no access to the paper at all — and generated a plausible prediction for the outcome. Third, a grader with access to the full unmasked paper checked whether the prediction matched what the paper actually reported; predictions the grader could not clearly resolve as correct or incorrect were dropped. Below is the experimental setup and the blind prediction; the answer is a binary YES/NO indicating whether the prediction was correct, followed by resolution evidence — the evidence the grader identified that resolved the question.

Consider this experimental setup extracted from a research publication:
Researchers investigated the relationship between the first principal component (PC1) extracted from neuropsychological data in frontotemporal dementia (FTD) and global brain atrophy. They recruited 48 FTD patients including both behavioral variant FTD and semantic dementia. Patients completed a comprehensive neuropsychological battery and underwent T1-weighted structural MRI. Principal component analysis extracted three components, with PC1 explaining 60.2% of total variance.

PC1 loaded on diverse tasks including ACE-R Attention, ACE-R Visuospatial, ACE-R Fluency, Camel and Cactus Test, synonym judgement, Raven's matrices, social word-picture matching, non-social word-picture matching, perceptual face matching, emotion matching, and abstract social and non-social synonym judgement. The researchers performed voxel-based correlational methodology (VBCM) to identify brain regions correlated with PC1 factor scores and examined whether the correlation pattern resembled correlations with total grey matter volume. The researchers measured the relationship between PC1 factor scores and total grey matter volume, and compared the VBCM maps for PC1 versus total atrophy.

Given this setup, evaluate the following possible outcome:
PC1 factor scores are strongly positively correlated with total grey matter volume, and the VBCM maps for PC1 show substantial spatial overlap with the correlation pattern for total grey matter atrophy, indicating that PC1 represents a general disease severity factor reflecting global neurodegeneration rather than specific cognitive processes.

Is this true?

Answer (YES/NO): YES